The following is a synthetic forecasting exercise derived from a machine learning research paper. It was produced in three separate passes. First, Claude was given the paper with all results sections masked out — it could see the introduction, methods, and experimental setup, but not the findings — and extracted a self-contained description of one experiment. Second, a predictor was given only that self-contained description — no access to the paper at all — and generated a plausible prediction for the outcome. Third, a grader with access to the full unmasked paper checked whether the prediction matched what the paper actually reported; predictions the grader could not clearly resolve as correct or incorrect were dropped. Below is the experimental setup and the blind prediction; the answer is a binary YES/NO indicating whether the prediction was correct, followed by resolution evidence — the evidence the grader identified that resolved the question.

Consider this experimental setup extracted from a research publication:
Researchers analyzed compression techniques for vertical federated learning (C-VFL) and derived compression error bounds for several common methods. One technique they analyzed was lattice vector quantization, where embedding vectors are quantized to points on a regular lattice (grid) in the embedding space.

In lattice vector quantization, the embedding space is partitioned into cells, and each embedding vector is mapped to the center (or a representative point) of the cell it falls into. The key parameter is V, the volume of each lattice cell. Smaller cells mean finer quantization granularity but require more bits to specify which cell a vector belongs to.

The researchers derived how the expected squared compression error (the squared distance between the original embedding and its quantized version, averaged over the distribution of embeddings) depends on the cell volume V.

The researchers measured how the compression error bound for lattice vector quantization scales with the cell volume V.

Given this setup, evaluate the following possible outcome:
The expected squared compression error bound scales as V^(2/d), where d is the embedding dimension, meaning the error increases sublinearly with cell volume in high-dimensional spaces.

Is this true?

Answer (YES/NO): NO